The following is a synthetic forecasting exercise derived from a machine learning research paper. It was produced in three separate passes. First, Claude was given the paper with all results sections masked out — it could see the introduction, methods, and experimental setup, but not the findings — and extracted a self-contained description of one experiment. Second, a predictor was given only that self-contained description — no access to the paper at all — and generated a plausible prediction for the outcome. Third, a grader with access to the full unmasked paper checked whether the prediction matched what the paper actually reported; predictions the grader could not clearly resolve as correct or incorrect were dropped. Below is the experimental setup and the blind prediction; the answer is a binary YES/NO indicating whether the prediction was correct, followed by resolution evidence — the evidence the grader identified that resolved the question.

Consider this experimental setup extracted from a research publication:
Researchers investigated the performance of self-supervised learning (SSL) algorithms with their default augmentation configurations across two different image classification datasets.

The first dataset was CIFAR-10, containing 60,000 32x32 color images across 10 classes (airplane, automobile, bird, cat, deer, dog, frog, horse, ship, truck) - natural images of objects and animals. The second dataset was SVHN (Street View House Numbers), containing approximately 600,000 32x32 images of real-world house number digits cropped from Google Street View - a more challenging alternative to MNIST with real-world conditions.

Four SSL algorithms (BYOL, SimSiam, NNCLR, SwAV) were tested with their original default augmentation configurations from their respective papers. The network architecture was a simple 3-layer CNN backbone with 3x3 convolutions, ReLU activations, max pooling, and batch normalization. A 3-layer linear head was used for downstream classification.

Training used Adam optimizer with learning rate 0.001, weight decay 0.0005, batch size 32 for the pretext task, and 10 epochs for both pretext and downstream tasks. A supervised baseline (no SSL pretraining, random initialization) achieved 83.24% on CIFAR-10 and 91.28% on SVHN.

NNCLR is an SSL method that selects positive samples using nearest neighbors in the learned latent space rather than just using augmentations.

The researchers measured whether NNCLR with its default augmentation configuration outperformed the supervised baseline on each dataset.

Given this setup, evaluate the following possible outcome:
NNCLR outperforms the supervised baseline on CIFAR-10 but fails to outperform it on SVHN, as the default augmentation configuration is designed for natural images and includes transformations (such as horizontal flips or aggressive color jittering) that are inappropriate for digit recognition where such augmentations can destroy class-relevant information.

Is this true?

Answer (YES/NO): NO